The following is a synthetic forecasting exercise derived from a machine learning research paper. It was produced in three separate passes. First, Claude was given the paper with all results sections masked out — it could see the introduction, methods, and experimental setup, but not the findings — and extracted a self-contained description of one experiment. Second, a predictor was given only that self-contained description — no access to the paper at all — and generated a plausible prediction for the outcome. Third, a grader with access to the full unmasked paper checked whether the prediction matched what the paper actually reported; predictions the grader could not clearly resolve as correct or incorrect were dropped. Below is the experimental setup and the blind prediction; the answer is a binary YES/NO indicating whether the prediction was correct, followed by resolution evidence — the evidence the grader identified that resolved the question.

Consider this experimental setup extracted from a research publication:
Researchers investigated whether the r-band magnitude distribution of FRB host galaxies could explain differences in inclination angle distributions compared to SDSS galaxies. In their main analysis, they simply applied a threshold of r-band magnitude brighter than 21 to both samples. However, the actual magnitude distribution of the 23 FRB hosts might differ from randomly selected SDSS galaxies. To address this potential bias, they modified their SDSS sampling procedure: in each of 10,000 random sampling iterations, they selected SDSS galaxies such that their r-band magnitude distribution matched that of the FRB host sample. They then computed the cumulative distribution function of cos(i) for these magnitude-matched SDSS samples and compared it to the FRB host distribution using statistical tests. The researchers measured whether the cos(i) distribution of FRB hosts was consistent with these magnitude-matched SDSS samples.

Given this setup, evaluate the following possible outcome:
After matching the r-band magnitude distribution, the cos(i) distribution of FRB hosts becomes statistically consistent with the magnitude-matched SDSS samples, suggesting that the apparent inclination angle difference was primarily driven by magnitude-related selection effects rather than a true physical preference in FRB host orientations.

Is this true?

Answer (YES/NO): NO